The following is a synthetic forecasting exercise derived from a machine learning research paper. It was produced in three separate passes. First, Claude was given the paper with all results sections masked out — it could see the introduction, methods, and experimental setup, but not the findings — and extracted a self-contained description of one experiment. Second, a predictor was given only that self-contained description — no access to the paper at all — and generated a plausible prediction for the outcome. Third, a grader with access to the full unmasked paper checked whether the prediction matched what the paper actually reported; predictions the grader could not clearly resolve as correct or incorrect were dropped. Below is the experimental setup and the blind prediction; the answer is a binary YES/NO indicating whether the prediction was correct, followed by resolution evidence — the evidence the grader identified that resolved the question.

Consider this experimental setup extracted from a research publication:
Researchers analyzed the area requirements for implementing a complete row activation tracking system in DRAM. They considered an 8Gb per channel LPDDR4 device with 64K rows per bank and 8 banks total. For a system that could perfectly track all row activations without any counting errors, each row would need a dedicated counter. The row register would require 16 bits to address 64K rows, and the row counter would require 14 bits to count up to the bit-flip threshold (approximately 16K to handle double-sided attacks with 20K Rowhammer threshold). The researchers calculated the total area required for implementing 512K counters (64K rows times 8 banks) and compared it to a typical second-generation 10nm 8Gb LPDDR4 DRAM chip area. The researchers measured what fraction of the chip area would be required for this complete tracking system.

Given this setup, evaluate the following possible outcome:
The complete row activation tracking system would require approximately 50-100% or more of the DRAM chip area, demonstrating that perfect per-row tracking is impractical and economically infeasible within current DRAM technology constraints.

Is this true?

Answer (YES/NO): NO